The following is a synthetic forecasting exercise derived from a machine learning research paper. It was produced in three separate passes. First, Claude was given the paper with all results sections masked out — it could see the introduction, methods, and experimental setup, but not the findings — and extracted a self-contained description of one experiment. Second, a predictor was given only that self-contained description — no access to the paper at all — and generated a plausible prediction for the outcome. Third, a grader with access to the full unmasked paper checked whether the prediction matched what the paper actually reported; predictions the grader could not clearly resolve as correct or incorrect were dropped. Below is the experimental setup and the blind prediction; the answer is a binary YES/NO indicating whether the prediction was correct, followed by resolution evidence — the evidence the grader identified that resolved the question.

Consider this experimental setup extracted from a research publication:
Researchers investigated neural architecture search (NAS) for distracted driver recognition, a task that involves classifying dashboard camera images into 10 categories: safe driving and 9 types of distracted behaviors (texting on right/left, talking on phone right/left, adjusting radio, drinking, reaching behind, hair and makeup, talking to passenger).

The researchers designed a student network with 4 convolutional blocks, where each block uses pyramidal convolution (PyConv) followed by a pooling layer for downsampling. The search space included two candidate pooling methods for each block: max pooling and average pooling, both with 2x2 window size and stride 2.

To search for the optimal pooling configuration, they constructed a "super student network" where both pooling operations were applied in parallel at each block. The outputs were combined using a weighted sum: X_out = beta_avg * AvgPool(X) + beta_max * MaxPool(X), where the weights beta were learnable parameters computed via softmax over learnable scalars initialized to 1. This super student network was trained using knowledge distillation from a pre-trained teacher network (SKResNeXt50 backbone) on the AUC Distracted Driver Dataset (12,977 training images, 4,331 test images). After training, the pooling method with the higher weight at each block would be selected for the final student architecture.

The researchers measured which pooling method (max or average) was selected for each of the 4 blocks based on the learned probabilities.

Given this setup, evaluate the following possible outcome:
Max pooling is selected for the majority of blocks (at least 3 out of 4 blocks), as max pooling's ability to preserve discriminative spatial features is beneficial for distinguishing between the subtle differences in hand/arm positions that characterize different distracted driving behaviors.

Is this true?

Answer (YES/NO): YES